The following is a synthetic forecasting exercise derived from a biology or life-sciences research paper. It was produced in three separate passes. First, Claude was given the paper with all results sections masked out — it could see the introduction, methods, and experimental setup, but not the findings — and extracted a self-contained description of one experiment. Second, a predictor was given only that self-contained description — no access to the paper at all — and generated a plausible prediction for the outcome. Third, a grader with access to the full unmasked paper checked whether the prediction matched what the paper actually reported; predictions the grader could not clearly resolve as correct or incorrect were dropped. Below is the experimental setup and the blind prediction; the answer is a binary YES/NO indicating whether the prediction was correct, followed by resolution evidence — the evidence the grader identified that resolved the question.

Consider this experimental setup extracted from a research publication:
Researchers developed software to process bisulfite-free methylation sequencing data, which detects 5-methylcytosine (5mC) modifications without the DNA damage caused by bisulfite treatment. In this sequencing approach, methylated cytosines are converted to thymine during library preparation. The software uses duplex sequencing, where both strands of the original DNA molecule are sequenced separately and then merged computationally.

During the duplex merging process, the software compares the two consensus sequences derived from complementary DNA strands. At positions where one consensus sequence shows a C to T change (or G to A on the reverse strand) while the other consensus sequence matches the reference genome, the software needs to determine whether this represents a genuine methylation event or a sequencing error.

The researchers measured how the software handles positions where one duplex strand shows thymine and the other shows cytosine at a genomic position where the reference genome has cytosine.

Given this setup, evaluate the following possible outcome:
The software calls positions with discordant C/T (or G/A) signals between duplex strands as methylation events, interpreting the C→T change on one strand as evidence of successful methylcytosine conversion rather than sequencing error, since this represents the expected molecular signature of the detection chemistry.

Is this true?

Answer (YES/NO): YES